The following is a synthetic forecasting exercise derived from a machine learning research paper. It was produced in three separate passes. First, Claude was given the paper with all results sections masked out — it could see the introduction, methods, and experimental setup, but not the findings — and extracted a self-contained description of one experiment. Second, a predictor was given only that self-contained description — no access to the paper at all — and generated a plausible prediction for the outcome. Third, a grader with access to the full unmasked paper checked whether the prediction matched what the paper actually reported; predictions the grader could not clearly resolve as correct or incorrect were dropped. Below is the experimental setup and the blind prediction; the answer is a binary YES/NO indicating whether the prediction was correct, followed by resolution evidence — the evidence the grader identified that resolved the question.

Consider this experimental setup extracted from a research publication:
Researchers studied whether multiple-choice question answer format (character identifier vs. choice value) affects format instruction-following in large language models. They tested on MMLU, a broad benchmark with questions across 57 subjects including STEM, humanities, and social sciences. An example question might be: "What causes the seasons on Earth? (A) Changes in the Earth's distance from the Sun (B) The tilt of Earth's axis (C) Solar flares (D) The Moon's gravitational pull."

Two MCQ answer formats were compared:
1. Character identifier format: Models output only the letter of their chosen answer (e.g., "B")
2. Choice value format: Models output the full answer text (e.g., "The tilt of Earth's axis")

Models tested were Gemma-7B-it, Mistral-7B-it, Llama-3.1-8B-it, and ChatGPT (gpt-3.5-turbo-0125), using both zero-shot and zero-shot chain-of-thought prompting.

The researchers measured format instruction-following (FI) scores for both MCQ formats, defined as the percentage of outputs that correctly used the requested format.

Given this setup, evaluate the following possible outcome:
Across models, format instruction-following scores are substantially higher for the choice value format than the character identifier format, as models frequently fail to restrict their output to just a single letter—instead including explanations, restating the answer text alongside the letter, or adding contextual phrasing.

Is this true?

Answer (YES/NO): NO